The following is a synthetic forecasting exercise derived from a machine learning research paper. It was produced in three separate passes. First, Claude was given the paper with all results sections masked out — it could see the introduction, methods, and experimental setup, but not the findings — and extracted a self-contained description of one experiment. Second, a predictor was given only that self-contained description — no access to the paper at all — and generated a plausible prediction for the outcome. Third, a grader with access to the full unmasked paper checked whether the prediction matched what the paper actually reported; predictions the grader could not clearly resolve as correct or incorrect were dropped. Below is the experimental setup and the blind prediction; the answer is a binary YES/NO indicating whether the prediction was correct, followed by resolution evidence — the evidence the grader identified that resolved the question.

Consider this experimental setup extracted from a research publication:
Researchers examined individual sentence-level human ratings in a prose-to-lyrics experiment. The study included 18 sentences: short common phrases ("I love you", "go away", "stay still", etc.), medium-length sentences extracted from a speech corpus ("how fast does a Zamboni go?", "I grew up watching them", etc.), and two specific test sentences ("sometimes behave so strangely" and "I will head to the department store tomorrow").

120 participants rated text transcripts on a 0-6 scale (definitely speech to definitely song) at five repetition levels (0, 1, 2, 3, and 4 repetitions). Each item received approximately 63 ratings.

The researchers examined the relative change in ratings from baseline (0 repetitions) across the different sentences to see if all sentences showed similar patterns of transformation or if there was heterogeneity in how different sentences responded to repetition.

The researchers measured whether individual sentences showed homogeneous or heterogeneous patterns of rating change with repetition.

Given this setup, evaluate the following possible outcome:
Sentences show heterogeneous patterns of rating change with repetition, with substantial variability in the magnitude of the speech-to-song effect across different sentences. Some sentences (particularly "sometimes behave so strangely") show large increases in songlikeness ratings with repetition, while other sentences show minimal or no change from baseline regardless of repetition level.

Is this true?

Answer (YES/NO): NO